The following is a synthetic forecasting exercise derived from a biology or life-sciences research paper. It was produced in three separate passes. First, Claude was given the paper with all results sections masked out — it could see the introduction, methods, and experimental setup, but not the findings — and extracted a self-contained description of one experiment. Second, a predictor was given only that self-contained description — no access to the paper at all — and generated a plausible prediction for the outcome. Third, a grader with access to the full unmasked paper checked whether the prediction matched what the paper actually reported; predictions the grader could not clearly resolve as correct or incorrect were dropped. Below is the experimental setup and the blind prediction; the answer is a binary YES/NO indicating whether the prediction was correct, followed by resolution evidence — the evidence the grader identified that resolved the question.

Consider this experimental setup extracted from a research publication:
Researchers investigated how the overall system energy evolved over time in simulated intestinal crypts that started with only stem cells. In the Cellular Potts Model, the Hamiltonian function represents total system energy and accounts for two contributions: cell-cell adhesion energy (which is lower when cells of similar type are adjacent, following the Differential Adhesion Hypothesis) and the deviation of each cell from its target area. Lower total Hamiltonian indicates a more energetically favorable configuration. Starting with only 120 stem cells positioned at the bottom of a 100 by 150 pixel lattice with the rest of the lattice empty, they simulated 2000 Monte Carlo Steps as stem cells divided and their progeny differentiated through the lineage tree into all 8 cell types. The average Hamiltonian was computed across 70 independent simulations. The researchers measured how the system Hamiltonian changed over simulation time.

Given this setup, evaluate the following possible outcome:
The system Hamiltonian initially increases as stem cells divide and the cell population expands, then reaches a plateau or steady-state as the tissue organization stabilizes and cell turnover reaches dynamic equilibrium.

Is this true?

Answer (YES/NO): YES